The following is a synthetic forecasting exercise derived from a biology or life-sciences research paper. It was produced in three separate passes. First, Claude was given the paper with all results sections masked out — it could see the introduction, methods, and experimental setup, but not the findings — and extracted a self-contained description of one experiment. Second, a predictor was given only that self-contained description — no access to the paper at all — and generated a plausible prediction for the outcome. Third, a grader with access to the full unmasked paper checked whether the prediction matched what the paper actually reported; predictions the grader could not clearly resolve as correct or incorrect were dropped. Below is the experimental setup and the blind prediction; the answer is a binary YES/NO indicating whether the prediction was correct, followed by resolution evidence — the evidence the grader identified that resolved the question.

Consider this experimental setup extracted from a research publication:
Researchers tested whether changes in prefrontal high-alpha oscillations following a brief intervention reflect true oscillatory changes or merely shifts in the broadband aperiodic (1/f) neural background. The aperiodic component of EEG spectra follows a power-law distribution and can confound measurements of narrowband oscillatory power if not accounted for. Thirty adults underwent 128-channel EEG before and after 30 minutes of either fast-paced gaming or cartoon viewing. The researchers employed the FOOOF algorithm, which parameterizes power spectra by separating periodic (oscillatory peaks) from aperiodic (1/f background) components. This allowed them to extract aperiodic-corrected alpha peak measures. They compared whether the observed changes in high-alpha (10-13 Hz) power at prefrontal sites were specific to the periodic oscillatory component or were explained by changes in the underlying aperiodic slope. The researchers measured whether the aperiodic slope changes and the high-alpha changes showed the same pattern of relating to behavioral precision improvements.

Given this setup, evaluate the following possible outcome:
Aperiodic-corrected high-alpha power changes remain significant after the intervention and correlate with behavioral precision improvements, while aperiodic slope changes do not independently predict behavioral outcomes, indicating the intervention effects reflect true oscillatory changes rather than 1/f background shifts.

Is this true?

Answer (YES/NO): YES